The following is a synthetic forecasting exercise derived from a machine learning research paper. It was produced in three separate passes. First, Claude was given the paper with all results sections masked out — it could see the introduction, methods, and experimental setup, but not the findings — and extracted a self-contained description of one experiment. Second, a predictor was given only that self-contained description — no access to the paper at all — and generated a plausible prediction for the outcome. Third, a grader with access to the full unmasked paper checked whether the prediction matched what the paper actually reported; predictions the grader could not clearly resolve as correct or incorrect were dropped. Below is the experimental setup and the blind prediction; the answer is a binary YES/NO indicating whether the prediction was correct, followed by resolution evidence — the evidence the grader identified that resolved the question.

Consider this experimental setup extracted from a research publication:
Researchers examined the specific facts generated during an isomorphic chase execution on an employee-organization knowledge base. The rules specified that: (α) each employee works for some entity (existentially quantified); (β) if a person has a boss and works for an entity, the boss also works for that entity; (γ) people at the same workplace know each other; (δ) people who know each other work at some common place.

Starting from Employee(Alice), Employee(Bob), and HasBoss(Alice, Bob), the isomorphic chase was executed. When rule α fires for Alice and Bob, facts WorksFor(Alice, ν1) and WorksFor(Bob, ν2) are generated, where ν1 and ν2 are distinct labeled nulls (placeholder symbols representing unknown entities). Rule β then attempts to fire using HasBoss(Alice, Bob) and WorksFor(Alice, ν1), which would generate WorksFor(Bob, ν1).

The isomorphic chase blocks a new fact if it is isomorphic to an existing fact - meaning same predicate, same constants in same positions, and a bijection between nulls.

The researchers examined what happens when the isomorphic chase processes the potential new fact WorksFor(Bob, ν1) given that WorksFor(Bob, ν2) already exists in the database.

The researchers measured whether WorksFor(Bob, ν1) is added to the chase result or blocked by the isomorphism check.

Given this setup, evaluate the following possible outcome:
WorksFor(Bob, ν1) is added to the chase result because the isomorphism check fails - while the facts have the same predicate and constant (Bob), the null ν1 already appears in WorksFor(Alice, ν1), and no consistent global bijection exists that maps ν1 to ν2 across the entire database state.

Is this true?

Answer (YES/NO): NO